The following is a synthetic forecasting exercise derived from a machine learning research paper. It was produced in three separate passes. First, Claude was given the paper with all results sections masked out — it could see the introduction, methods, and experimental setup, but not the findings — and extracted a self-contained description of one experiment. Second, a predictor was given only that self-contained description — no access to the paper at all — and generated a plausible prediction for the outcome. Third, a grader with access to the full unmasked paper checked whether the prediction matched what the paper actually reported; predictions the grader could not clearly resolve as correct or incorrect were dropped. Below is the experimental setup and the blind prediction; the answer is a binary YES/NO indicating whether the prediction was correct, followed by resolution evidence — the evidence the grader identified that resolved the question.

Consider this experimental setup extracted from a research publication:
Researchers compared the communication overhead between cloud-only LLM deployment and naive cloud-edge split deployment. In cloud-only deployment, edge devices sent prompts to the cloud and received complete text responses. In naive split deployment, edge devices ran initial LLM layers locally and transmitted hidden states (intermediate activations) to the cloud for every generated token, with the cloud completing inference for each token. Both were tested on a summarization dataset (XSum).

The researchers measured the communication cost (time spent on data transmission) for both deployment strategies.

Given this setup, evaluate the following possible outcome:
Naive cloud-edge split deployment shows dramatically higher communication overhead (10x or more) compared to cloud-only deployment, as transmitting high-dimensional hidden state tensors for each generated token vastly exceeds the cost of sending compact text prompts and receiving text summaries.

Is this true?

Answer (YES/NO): YES